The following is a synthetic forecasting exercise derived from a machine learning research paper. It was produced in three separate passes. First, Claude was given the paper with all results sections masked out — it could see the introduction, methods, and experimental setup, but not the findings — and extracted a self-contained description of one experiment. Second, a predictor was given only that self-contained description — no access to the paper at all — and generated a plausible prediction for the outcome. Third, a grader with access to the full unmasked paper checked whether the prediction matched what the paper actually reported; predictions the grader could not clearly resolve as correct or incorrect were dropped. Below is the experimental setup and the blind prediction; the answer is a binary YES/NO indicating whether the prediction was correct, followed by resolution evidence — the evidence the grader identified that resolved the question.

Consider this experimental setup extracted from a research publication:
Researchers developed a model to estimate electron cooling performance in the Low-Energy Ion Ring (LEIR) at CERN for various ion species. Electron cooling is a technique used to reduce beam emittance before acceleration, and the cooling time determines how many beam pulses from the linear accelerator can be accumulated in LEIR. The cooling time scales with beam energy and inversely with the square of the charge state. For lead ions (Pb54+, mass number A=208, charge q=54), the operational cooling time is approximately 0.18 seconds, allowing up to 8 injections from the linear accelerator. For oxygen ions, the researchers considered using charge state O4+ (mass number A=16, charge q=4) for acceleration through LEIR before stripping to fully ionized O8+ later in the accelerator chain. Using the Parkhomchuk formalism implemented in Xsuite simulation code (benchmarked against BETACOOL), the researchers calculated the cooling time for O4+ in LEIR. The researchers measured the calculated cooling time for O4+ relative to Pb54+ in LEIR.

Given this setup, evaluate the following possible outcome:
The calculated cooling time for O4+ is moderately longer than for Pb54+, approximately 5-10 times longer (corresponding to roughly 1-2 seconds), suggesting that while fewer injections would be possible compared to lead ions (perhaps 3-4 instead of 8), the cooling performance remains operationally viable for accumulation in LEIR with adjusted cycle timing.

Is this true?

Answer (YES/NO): NO